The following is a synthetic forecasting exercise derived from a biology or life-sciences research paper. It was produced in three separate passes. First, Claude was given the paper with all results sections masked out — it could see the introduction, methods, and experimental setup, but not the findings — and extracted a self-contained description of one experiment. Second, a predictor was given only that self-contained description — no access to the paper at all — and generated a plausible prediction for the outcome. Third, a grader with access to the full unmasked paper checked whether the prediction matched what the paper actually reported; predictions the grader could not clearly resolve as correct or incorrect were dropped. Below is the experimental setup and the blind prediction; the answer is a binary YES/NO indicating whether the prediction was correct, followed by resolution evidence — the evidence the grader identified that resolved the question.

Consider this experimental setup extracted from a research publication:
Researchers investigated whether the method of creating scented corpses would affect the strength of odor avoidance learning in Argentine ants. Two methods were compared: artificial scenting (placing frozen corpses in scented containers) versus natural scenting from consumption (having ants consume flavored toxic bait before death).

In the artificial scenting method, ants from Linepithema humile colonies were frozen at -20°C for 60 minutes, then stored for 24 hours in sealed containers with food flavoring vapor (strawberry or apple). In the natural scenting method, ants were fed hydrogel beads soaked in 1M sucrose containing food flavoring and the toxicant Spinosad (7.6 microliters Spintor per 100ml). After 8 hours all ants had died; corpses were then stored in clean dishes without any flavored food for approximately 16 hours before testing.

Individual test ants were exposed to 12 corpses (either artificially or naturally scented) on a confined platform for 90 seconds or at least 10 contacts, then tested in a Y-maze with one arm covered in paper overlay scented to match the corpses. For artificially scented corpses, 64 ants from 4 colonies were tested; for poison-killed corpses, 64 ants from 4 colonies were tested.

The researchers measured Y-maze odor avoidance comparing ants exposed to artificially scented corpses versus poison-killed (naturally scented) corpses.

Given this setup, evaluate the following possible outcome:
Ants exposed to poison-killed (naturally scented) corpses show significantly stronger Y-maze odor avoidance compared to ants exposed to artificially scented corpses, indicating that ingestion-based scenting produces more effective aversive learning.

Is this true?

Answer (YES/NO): NO